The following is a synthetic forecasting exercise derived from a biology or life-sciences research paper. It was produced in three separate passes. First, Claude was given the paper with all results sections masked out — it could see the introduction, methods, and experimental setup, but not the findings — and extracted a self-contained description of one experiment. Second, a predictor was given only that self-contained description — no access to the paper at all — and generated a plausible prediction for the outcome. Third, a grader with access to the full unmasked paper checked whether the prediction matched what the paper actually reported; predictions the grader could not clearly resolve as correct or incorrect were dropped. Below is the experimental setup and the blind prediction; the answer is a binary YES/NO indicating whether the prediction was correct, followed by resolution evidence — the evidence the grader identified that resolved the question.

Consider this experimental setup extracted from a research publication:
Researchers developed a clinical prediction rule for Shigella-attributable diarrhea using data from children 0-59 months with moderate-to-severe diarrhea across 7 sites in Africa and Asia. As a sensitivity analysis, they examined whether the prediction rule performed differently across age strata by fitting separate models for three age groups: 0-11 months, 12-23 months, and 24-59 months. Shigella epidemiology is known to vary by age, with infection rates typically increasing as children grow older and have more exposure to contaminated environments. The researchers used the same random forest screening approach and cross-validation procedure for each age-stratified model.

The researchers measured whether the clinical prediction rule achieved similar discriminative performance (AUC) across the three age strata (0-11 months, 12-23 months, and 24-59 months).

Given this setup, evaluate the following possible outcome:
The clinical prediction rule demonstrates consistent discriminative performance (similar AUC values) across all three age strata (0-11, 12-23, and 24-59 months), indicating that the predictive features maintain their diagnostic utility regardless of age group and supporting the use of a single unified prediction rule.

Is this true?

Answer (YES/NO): NO